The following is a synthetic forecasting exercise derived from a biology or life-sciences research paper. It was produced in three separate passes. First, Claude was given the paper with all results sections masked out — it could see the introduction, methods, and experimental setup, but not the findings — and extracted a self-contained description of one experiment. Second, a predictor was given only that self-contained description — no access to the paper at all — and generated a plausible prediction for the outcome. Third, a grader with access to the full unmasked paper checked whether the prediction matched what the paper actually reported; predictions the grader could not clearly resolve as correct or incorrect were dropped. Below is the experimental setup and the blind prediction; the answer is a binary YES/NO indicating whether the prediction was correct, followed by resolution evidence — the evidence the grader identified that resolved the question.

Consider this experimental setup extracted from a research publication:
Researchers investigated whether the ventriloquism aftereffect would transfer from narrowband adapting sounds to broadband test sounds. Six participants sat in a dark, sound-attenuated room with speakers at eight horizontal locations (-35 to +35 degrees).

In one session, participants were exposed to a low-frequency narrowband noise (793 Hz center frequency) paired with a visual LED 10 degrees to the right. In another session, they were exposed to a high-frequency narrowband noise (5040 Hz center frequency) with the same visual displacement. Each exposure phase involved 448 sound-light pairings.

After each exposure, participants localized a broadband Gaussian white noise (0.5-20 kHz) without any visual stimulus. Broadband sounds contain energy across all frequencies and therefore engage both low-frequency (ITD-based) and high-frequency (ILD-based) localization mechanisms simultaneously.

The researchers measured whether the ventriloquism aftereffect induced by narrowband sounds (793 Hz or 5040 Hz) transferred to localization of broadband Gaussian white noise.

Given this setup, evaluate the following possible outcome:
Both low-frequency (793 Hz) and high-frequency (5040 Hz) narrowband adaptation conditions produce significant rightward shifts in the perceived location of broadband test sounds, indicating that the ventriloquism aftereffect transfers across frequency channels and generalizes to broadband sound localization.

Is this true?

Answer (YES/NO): YES